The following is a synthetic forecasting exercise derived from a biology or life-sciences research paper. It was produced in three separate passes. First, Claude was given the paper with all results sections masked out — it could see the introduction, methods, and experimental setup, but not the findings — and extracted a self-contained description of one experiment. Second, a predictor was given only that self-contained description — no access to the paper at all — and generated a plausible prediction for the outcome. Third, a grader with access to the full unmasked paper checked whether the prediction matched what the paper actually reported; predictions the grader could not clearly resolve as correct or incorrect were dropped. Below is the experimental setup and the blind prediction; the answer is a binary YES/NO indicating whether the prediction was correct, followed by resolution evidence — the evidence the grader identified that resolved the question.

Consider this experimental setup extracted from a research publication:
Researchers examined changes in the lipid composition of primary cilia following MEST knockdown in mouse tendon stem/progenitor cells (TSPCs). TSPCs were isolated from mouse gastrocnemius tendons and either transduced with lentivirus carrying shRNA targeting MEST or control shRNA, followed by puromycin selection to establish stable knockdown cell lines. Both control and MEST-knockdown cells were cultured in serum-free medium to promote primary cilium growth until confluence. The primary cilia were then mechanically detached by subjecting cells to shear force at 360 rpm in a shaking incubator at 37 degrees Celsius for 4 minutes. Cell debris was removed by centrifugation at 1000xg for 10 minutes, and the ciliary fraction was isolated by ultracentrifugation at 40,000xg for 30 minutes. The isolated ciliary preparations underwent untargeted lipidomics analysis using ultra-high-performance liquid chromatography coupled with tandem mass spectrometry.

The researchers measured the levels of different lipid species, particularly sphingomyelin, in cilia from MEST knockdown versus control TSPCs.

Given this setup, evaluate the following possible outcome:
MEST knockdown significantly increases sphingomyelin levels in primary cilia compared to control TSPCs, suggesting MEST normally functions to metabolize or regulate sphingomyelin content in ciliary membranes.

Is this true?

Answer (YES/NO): YES